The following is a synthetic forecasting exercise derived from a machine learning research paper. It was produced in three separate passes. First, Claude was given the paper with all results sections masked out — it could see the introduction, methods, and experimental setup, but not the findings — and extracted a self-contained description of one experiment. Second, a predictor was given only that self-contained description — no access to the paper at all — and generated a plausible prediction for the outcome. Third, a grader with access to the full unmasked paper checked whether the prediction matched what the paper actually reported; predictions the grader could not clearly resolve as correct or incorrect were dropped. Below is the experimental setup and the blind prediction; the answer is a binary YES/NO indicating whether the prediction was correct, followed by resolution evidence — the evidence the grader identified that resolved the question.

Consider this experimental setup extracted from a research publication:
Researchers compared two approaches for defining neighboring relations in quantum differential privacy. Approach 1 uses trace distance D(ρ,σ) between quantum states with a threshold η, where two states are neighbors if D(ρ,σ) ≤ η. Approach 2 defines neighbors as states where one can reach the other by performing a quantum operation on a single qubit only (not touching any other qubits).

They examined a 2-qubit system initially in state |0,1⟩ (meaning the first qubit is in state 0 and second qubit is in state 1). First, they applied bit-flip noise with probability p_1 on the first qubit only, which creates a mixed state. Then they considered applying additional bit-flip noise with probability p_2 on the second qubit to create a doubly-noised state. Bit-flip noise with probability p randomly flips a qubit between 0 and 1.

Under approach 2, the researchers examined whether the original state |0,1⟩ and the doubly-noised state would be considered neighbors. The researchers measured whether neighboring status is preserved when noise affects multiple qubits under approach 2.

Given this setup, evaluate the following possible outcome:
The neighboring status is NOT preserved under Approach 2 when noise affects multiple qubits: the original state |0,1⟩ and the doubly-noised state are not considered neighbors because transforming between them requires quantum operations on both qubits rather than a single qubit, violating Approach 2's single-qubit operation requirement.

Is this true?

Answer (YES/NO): YES